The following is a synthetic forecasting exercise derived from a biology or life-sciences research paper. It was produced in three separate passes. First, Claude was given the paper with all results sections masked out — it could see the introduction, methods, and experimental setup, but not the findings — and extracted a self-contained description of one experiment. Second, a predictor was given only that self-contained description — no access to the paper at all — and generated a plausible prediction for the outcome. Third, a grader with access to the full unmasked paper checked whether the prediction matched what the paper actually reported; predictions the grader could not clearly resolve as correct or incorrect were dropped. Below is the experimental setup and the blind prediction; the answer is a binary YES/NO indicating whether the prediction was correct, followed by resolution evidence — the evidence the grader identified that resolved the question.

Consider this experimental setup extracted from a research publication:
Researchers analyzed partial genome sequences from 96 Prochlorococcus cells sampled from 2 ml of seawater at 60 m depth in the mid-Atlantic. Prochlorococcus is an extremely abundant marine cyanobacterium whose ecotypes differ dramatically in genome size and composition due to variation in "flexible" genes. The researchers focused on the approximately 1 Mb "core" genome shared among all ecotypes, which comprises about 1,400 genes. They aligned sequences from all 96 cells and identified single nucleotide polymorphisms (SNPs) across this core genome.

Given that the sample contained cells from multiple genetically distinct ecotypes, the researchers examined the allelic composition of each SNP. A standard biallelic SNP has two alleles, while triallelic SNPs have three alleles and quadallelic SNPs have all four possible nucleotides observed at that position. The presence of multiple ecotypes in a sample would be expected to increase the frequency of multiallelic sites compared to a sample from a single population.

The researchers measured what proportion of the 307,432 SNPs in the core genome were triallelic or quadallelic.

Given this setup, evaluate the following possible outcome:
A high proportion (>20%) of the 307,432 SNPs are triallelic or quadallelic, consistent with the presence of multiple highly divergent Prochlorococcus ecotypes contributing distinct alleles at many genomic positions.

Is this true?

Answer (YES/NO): YES